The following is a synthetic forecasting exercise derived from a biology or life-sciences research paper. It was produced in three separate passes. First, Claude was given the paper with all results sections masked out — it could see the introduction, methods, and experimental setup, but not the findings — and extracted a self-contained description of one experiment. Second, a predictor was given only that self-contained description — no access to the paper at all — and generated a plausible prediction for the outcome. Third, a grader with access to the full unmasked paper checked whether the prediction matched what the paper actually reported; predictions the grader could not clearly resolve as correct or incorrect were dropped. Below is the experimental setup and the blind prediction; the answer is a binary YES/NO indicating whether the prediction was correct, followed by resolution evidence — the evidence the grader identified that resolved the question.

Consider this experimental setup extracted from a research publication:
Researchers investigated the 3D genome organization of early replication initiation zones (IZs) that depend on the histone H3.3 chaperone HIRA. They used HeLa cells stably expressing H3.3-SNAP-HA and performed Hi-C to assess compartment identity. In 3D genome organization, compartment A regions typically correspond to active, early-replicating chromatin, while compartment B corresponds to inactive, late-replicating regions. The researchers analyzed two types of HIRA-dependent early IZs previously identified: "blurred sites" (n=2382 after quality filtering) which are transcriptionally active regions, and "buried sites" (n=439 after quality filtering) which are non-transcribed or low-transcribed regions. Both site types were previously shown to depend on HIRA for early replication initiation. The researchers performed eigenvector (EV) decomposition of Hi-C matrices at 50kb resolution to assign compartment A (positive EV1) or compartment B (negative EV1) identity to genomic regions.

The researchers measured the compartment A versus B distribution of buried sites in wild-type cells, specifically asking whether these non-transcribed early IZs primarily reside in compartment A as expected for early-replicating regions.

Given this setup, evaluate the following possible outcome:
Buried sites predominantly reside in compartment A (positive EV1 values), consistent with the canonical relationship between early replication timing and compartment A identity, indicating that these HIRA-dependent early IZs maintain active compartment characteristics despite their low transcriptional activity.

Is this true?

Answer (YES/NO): NO